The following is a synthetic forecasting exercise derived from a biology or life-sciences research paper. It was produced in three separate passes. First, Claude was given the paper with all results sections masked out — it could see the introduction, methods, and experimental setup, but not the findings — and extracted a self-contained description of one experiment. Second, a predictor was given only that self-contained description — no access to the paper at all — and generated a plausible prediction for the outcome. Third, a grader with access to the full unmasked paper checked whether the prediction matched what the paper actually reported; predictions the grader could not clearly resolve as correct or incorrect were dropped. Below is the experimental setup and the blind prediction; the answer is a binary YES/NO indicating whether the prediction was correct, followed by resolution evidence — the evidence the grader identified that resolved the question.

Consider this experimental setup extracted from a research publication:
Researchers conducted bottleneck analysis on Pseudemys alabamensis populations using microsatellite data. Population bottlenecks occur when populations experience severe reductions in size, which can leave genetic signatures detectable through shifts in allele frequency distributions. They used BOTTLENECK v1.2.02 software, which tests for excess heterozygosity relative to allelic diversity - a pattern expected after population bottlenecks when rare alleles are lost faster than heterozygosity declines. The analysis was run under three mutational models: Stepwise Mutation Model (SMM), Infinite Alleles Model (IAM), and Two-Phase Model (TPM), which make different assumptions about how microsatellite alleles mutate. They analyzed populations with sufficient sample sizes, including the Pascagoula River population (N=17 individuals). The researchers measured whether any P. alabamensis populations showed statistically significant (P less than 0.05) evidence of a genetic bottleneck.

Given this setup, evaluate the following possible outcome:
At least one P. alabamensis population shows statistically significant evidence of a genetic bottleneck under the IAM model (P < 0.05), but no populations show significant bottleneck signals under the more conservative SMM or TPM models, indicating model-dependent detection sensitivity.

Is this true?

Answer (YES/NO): NO